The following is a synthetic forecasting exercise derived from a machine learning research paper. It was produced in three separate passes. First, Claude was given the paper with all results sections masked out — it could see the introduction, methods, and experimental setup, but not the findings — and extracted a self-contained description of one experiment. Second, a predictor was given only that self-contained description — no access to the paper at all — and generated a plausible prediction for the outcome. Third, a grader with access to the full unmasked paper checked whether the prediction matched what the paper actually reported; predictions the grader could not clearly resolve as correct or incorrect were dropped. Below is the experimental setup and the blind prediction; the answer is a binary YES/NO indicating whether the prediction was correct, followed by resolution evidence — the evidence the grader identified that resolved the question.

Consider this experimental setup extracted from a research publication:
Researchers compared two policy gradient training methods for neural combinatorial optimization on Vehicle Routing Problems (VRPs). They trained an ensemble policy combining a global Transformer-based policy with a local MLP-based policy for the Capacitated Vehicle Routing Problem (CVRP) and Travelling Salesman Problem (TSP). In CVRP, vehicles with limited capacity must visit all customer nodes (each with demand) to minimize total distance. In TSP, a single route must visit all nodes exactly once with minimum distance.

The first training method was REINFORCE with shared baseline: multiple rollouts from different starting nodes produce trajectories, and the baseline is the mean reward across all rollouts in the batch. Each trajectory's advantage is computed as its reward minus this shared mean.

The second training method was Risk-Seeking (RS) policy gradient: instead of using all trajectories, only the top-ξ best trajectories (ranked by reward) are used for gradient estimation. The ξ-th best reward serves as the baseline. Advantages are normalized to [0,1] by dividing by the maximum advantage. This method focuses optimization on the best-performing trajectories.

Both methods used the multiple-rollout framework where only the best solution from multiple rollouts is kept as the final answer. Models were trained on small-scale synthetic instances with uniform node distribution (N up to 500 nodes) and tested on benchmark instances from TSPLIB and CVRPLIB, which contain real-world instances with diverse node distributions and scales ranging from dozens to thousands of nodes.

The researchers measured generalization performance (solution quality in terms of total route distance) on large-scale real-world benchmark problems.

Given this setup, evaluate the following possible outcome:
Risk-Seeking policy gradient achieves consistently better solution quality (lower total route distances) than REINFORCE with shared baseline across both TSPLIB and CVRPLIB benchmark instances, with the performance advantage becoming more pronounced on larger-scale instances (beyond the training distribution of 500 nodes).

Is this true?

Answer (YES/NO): NO